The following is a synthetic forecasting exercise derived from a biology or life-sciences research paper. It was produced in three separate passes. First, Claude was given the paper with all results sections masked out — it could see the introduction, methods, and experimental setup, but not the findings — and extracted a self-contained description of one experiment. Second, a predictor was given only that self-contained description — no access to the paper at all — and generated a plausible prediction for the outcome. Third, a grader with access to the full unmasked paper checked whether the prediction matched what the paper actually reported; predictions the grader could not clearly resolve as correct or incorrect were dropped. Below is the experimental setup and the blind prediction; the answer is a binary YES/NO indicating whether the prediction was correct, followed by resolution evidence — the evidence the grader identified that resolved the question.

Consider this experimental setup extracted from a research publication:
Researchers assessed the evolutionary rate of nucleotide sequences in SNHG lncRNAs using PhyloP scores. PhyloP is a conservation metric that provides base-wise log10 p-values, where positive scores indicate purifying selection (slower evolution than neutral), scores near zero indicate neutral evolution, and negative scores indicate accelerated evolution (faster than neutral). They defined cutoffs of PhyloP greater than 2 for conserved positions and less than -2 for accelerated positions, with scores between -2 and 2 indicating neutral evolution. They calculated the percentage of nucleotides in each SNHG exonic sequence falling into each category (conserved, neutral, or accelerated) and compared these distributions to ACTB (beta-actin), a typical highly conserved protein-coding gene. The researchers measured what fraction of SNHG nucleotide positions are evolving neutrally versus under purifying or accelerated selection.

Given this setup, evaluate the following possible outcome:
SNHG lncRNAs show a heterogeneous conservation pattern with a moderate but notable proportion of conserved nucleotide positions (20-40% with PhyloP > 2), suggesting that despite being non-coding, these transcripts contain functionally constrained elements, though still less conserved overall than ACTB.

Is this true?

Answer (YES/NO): NO